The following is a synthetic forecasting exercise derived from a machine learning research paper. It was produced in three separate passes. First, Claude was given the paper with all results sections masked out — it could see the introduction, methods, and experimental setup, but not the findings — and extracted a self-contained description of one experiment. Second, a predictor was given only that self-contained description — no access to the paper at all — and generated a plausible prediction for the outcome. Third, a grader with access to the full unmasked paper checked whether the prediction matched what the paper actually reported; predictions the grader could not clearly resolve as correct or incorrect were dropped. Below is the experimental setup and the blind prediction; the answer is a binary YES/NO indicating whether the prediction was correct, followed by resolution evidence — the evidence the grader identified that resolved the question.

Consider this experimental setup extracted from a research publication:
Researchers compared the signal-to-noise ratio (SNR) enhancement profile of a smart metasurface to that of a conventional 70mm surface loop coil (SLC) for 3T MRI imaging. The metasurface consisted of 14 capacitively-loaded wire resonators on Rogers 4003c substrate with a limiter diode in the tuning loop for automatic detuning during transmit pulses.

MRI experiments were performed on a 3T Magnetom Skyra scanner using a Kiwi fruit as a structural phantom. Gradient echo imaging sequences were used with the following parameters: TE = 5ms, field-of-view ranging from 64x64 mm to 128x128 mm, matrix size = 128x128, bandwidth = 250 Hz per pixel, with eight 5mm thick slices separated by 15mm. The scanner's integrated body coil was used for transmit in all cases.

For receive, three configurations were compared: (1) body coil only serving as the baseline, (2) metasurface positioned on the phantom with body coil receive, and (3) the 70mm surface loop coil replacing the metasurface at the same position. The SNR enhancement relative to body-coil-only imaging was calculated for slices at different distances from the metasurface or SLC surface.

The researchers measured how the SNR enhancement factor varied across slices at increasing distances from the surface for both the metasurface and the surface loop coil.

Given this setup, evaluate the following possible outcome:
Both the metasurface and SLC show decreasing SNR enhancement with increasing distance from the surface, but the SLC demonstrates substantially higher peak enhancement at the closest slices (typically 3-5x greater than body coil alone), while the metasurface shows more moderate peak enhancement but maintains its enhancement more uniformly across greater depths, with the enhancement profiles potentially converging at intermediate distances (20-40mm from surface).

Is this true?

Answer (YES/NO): NO